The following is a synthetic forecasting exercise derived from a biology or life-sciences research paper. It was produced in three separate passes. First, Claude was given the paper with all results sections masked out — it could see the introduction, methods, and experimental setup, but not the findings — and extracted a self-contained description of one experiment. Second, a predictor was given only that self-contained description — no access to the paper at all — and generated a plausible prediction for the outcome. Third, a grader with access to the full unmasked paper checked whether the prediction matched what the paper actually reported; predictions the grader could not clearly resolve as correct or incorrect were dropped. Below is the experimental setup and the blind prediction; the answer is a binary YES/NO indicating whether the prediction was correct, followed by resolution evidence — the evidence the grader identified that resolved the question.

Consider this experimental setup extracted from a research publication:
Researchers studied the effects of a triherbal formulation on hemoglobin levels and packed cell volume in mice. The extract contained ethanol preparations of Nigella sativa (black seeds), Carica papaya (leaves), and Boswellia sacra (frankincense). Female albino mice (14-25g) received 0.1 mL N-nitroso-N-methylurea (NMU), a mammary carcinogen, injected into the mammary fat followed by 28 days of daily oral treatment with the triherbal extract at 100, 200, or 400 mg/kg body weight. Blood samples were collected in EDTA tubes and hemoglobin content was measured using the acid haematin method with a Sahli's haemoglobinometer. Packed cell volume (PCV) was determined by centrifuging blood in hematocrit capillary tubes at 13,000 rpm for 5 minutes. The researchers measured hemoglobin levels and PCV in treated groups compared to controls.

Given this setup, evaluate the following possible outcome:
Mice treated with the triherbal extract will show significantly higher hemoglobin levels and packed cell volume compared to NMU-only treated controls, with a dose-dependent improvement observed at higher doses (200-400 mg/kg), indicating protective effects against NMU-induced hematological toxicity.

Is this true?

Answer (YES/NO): NO